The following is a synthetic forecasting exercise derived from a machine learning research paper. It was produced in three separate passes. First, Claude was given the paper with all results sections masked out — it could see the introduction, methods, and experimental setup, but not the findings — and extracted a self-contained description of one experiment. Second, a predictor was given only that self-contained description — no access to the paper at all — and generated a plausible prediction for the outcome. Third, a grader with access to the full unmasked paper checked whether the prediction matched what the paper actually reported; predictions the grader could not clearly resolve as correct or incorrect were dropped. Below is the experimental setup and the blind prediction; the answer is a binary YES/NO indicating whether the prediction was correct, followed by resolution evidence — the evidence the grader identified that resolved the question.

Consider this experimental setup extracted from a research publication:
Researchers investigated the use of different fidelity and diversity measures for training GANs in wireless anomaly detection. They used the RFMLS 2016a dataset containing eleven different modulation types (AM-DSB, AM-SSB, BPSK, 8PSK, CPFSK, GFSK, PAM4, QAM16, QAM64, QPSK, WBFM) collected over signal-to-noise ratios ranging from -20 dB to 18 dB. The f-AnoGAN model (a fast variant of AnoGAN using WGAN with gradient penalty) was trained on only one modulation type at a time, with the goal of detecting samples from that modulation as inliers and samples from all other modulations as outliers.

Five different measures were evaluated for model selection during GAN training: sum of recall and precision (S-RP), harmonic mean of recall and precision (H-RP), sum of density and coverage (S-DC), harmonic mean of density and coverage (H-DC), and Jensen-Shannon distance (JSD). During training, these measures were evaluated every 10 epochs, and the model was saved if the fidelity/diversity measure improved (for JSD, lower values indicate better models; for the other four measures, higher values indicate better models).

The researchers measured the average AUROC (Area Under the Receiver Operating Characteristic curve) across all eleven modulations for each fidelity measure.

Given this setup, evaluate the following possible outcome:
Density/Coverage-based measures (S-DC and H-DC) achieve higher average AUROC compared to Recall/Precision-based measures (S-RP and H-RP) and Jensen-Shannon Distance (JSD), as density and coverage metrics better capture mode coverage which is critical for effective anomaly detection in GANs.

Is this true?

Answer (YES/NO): NO